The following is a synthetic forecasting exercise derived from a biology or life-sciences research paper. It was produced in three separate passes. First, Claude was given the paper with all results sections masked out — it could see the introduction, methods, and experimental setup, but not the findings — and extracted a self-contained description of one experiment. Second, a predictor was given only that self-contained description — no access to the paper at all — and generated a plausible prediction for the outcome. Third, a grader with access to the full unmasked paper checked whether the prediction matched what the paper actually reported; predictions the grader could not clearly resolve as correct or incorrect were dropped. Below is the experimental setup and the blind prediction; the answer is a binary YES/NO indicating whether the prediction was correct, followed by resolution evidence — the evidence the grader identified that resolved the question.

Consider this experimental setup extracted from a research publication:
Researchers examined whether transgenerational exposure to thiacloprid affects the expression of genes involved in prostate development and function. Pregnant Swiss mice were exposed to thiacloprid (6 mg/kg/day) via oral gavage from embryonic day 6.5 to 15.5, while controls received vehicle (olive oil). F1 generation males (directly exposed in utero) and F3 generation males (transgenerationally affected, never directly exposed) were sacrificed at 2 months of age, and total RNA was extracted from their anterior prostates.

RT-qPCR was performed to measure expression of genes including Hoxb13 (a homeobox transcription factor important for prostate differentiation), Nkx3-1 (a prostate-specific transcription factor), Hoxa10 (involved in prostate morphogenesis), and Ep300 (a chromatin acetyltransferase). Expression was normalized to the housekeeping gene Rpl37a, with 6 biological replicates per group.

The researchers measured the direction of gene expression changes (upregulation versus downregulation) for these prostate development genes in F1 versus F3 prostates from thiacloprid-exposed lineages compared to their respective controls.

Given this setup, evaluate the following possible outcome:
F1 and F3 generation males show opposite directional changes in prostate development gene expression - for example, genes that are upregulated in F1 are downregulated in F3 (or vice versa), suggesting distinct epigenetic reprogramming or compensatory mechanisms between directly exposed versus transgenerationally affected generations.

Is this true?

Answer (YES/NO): YES